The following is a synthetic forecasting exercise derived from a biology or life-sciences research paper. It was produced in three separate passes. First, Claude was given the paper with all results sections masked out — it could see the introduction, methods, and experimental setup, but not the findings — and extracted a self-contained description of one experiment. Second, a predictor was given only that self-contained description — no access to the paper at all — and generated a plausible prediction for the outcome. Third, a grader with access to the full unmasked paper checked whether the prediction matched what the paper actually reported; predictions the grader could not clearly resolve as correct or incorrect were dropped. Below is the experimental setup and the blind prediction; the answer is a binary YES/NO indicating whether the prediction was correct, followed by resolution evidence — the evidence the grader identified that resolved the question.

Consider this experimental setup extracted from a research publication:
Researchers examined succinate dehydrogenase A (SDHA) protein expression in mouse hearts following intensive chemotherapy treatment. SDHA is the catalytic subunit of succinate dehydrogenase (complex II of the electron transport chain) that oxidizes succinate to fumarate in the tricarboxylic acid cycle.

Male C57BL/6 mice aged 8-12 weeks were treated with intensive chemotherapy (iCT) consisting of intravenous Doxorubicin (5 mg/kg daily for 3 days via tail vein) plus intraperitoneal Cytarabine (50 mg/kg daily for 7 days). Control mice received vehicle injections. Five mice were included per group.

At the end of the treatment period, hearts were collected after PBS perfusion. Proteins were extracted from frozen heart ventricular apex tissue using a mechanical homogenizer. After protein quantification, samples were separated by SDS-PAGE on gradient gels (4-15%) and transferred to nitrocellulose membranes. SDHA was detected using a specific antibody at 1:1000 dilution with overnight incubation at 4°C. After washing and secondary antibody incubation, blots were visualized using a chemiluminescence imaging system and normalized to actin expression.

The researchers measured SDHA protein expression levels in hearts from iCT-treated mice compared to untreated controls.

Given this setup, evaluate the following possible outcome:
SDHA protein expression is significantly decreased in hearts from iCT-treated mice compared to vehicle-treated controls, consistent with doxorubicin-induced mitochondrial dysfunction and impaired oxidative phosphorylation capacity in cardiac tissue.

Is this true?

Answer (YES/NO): NO